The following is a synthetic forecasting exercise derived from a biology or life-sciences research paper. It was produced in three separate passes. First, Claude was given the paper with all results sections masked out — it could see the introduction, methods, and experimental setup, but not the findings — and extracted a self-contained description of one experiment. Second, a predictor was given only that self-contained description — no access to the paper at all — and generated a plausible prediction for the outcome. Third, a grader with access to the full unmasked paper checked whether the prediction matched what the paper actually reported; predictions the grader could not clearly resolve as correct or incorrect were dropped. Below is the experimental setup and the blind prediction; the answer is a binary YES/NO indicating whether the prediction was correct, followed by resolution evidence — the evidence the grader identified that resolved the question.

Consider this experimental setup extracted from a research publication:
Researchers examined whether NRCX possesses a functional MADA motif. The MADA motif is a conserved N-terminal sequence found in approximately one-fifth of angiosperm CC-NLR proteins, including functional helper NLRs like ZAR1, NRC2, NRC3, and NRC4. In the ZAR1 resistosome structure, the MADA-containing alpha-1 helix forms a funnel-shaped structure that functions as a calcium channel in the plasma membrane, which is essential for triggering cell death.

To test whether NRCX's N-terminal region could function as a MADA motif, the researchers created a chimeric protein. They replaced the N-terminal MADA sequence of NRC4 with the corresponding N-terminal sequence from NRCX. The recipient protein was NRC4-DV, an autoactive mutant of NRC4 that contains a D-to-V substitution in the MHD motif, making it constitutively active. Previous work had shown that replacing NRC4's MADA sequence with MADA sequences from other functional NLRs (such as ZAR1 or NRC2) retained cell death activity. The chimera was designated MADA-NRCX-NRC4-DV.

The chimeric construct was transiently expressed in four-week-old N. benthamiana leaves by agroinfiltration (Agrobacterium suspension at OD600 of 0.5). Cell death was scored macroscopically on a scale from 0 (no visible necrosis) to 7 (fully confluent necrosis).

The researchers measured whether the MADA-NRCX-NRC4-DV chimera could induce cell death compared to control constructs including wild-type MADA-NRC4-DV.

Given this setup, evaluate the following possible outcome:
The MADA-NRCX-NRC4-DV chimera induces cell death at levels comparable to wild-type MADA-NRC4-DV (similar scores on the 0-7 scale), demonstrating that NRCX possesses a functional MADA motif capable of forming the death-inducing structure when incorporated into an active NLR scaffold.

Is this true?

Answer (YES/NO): NO